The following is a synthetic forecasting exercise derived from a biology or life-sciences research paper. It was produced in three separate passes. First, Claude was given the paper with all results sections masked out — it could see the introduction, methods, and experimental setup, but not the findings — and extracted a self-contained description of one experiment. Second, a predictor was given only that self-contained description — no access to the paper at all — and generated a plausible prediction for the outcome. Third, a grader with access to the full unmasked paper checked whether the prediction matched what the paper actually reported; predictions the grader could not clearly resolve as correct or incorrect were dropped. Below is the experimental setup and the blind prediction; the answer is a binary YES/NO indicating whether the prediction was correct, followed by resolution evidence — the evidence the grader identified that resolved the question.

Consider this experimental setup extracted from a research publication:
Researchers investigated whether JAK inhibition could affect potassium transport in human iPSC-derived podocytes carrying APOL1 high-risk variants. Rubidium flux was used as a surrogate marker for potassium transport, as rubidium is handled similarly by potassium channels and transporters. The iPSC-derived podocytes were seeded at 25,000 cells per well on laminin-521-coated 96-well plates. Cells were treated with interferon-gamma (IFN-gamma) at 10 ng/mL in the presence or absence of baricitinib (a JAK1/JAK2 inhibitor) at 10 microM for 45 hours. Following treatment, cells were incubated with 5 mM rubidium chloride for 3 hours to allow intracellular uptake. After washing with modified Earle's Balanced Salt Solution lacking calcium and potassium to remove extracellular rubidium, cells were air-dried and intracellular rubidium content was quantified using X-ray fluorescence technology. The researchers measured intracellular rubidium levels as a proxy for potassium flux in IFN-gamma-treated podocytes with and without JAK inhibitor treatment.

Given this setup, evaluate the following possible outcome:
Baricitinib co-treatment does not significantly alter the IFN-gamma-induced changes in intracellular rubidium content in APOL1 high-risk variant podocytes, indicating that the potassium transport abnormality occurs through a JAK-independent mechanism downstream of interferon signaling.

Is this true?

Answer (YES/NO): NO